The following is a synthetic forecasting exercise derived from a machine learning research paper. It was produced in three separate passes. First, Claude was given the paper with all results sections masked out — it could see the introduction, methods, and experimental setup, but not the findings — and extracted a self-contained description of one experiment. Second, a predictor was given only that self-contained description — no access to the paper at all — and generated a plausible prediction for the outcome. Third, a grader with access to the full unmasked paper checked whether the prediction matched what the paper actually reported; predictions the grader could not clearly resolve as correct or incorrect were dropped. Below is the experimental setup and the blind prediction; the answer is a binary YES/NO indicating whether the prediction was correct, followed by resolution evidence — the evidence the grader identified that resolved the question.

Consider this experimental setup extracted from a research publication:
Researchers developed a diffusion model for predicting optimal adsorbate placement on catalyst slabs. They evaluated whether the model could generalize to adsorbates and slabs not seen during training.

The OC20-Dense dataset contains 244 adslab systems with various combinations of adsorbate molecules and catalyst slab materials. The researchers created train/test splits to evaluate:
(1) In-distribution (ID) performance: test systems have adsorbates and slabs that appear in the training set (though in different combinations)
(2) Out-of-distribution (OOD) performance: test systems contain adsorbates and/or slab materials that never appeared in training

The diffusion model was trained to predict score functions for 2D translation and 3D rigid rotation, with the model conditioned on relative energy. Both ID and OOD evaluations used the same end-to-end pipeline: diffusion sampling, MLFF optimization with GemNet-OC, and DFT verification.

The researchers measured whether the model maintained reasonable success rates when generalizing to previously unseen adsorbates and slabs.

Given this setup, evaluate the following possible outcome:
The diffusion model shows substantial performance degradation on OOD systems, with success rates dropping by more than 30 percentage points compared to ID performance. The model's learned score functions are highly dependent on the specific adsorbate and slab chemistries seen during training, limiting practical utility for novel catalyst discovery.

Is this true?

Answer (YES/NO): NO